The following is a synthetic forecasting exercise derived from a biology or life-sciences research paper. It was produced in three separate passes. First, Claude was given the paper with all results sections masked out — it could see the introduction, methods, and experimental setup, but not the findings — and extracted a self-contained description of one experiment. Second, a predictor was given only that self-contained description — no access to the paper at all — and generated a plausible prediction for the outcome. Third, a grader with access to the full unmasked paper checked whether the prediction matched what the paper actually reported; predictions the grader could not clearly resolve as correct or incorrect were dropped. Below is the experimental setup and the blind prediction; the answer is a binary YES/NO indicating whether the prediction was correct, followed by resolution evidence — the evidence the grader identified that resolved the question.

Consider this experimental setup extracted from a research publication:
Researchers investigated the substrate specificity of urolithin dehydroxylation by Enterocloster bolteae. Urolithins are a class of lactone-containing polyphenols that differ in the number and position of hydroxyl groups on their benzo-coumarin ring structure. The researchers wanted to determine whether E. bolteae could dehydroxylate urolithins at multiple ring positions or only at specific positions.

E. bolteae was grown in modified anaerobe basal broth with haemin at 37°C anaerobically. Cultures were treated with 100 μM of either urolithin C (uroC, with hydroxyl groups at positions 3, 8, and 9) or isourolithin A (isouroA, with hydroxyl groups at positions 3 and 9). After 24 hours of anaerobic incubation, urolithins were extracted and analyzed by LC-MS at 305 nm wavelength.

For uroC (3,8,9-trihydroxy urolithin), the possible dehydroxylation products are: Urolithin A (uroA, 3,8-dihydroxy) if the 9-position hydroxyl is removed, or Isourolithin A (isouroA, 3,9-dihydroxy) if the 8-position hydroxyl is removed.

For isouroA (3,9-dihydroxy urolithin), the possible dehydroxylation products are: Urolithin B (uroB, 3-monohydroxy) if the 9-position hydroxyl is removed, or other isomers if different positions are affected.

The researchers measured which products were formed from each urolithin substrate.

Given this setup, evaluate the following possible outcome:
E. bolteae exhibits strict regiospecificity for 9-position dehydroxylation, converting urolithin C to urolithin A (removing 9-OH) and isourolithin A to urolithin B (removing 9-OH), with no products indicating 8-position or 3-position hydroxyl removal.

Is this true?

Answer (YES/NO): YES